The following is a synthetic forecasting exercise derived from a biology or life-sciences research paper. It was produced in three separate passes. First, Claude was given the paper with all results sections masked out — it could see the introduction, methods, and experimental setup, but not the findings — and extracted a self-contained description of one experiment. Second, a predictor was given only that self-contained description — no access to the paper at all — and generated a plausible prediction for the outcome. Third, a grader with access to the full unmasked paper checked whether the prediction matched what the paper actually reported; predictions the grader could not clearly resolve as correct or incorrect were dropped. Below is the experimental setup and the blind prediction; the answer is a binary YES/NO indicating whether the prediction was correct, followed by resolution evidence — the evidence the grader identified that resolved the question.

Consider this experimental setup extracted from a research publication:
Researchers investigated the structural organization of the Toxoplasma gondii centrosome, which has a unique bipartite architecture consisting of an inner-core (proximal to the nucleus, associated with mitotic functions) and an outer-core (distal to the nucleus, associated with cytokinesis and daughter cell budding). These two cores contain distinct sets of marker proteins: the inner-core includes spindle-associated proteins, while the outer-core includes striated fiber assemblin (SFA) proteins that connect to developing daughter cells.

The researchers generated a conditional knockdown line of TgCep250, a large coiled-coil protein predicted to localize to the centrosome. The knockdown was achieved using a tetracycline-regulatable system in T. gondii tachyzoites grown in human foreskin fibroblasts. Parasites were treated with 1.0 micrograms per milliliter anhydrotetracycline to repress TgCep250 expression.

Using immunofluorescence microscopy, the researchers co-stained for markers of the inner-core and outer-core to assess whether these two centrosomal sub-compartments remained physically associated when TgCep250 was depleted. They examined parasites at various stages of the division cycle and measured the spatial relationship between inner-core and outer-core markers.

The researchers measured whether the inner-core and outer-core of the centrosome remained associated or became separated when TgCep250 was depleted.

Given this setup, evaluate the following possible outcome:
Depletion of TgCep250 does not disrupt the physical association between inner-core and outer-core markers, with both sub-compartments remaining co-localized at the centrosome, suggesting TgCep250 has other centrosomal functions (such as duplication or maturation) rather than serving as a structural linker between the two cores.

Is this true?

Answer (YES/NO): NO